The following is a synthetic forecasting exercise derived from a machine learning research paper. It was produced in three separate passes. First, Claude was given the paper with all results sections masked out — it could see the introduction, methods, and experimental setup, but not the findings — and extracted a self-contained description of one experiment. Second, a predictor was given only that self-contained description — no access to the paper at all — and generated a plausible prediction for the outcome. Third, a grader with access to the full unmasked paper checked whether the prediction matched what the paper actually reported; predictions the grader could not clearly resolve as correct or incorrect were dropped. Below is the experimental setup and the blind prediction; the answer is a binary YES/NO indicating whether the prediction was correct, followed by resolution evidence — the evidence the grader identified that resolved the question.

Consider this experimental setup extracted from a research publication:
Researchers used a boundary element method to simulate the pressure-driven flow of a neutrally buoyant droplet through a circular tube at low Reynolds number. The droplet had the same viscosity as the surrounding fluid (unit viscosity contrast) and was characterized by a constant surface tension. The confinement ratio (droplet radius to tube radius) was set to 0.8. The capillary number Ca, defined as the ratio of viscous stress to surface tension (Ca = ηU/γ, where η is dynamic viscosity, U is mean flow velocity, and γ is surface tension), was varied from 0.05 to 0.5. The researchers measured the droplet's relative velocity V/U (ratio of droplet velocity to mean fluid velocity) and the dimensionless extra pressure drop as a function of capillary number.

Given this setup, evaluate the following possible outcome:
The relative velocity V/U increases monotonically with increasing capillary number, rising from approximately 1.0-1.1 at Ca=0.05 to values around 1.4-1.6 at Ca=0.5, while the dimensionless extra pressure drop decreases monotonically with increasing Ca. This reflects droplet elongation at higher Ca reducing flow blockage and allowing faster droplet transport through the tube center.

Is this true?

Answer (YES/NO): NO